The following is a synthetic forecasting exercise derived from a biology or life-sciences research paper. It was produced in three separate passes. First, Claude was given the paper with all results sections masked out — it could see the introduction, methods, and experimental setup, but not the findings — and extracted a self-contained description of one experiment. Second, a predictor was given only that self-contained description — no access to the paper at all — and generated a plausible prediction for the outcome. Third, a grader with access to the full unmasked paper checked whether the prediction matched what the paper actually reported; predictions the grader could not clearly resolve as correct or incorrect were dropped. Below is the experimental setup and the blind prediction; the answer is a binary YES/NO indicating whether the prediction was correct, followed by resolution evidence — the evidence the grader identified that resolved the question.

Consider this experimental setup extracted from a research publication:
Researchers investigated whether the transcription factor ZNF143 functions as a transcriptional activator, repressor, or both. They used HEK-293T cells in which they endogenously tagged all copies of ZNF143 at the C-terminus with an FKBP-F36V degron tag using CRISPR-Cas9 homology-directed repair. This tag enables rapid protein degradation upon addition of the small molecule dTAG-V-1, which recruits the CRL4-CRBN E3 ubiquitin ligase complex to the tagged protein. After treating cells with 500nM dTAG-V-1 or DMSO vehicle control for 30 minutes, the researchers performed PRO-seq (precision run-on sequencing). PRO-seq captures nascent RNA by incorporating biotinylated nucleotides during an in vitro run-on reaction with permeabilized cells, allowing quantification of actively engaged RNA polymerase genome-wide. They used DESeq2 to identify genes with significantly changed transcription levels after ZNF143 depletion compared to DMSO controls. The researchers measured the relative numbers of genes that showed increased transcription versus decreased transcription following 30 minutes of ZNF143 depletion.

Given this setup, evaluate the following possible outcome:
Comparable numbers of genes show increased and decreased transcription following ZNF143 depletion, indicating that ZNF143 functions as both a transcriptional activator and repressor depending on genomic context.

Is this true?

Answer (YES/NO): NO